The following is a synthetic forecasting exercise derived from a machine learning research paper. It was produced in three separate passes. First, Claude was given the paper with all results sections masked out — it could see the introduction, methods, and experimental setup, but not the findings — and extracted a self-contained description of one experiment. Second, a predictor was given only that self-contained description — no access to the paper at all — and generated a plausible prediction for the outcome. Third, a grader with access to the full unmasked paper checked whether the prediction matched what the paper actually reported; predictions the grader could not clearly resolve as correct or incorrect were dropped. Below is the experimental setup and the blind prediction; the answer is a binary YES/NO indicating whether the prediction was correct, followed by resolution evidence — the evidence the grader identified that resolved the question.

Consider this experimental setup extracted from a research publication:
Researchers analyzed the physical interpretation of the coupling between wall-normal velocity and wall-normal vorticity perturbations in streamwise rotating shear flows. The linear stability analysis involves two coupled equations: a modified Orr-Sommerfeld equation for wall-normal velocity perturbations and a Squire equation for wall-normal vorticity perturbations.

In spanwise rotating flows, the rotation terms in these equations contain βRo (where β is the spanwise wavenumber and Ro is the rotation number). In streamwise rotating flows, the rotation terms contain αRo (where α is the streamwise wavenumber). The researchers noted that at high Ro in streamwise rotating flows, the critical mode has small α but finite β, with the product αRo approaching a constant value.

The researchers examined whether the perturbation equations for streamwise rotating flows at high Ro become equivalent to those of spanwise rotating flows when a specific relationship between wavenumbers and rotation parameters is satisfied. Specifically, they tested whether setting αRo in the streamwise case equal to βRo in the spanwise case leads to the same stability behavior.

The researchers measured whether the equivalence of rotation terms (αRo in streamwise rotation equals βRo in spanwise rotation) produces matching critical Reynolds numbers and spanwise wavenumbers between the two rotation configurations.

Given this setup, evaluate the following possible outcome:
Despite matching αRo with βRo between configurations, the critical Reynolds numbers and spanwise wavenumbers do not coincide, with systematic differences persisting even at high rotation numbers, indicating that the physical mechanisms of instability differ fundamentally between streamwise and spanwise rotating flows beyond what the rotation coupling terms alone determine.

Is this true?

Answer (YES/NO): NO